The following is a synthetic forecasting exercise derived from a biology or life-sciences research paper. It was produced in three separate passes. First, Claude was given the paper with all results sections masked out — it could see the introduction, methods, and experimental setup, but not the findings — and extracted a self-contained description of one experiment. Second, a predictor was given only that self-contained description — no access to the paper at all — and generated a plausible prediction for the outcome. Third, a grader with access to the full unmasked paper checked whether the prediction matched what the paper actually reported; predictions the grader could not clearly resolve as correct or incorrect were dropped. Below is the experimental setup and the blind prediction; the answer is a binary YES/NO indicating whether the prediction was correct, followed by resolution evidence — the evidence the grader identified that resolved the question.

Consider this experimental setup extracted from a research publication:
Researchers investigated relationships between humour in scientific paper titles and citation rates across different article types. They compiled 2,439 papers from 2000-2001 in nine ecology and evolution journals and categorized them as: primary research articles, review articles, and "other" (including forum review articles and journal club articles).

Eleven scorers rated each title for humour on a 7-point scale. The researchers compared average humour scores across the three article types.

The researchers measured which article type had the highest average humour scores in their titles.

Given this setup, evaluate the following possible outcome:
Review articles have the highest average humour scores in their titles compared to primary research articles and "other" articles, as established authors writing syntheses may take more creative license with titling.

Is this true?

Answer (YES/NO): NO